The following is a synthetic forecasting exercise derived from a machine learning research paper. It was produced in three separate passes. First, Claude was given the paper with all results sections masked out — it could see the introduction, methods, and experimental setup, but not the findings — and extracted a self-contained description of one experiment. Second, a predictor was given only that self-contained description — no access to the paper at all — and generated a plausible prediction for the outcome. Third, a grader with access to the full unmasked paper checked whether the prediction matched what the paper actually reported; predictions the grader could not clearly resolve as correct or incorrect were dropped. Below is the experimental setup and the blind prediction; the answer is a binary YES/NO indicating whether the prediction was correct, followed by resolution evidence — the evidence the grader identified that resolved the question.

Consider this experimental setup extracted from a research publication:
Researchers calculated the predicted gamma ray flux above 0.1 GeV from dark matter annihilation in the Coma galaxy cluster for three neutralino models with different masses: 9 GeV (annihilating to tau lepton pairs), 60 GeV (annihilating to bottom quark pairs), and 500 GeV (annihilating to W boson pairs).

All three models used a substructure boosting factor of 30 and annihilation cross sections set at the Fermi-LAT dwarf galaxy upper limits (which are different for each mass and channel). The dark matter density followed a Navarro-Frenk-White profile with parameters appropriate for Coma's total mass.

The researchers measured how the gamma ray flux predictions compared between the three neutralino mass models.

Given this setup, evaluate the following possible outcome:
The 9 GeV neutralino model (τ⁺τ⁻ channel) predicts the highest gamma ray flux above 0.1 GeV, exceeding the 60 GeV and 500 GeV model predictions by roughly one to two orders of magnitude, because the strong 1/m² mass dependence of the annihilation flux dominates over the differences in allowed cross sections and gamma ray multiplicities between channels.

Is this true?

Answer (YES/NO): NO